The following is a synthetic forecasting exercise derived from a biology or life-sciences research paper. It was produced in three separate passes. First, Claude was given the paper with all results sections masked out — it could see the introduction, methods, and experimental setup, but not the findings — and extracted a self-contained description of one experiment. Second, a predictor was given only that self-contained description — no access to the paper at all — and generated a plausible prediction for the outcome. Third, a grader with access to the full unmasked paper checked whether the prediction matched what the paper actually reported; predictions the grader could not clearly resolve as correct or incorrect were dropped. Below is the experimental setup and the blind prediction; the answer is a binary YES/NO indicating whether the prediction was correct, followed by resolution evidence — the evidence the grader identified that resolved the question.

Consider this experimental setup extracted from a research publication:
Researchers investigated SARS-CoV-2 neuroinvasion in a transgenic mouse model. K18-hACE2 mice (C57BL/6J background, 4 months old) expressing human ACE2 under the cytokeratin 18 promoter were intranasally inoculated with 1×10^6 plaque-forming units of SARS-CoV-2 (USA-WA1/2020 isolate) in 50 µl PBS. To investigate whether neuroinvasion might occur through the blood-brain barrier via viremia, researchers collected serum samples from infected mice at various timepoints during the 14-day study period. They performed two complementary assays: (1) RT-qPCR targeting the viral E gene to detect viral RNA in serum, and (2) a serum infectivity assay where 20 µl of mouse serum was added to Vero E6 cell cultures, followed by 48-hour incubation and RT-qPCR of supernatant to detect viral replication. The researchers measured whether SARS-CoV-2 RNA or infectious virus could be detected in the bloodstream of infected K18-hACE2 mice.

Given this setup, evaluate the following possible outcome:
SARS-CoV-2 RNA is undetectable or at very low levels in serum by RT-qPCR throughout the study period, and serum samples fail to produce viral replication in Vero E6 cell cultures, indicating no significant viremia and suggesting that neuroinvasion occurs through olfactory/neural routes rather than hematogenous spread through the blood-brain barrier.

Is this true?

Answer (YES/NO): YES